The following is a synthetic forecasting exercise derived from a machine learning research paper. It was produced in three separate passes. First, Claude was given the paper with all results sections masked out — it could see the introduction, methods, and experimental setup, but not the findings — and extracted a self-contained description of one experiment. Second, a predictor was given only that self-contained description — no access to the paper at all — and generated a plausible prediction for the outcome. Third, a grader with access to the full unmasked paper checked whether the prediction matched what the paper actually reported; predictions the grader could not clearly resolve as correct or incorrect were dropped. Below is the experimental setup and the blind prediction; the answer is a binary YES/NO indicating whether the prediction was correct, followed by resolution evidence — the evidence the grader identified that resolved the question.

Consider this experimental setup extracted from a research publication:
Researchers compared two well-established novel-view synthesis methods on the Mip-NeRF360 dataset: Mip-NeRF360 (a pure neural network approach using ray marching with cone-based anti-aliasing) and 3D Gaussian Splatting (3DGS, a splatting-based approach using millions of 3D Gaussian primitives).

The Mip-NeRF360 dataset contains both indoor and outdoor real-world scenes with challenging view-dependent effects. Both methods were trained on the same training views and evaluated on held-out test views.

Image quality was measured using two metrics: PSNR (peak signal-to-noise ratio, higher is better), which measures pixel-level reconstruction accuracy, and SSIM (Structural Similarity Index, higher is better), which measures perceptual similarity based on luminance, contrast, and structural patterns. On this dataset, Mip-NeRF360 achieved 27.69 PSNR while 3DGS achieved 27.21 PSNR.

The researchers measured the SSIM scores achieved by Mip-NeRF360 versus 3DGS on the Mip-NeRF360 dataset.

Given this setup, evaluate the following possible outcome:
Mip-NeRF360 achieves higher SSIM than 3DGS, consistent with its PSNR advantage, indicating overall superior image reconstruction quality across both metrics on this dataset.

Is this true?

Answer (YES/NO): NO